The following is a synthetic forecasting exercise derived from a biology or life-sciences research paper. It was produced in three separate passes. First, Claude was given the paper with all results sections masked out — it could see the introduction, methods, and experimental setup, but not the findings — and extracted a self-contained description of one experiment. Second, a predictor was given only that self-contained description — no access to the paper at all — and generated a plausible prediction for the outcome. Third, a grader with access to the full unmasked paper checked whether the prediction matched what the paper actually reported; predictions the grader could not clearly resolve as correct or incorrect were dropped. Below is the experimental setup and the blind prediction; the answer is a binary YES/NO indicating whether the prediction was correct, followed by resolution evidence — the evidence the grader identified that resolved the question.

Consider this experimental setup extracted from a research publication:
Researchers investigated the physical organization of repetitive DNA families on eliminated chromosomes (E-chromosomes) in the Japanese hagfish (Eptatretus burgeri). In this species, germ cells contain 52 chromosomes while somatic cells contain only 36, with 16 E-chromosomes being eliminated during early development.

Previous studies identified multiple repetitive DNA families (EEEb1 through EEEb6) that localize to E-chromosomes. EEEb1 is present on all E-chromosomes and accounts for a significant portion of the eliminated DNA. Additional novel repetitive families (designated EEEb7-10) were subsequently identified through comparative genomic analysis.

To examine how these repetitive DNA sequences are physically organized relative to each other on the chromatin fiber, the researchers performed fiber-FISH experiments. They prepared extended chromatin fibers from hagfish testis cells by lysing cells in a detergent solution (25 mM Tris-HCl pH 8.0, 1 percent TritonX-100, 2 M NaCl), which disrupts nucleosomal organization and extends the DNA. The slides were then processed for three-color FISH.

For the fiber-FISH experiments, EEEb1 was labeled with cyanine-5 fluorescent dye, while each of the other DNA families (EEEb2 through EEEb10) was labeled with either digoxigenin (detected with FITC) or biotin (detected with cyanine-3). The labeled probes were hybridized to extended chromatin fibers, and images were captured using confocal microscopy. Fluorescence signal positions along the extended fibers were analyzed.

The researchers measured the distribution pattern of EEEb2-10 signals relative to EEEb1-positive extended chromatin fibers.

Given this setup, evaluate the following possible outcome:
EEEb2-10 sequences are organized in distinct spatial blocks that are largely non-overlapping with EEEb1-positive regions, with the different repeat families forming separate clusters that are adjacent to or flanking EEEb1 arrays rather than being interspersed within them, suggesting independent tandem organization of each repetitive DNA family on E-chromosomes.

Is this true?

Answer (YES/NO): NO